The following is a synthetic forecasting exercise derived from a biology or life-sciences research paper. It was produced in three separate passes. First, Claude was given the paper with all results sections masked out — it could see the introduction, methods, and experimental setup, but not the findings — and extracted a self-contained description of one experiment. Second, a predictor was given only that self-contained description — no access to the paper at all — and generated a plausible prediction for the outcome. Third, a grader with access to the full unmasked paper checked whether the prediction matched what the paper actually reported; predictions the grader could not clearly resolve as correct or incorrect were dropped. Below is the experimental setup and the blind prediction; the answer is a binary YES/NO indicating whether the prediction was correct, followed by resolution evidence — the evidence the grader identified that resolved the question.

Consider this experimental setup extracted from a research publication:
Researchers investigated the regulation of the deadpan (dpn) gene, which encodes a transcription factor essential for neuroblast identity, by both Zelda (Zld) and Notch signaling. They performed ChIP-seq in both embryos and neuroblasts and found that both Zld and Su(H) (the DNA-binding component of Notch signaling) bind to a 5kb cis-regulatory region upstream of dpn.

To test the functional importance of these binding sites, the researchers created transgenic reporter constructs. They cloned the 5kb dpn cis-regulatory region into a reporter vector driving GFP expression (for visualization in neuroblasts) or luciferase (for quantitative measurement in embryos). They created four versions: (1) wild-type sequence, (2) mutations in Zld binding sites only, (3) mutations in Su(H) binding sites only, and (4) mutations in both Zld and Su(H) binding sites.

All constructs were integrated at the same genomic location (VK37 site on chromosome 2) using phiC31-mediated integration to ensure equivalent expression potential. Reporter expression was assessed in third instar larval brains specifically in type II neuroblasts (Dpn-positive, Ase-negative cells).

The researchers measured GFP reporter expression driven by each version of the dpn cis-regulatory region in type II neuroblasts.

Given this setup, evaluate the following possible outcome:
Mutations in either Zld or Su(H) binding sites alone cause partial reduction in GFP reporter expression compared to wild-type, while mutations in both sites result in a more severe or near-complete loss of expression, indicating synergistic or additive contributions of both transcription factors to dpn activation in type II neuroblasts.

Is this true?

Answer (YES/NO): YES